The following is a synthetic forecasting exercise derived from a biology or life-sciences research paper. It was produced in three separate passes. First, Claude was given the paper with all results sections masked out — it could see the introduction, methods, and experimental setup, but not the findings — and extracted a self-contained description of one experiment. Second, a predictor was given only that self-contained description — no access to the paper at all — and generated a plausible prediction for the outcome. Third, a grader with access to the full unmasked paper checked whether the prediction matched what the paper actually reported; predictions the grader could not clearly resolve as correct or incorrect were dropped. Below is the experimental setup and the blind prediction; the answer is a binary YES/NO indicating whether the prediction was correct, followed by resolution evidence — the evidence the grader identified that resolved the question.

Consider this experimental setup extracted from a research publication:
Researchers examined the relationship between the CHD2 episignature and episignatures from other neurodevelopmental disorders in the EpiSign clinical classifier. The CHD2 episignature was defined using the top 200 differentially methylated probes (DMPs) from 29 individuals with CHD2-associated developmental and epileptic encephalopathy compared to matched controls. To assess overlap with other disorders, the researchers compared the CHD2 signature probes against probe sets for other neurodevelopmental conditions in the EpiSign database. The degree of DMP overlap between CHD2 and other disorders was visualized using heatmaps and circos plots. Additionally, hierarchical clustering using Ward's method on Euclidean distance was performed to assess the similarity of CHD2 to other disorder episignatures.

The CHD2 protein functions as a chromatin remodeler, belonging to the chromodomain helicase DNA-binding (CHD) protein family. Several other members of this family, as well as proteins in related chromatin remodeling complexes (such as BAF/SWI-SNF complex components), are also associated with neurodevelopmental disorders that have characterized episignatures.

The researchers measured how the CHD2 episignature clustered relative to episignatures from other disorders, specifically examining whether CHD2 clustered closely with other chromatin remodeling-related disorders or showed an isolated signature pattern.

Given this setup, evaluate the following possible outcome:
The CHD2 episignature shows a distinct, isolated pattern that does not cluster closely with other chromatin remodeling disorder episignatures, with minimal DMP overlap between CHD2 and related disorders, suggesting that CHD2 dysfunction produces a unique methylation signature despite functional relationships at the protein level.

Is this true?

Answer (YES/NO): YES